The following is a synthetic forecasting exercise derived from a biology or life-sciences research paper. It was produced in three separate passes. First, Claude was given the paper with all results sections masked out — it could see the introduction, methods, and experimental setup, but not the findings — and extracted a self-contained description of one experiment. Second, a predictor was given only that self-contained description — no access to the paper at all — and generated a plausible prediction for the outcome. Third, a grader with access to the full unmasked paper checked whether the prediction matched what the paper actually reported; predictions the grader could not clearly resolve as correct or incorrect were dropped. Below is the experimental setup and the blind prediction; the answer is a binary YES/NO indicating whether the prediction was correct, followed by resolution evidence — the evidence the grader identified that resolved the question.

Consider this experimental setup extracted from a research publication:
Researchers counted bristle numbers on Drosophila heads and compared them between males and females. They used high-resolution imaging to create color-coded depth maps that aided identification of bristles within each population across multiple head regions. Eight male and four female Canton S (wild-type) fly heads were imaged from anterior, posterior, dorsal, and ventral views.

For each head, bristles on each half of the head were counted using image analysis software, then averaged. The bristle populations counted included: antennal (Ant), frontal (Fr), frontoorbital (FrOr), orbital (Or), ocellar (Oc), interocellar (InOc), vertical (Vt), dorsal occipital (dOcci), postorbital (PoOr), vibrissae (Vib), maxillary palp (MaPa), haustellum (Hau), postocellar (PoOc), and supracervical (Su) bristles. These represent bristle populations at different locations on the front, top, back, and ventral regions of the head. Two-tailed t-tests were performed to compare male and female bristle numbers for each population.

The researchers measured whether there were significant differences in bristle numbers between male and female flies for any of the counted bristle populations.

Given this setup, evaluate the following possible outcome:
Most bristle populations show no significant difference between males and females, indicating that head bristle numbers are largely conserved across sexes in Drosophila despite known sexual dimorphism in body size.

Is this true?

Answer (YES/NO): YES